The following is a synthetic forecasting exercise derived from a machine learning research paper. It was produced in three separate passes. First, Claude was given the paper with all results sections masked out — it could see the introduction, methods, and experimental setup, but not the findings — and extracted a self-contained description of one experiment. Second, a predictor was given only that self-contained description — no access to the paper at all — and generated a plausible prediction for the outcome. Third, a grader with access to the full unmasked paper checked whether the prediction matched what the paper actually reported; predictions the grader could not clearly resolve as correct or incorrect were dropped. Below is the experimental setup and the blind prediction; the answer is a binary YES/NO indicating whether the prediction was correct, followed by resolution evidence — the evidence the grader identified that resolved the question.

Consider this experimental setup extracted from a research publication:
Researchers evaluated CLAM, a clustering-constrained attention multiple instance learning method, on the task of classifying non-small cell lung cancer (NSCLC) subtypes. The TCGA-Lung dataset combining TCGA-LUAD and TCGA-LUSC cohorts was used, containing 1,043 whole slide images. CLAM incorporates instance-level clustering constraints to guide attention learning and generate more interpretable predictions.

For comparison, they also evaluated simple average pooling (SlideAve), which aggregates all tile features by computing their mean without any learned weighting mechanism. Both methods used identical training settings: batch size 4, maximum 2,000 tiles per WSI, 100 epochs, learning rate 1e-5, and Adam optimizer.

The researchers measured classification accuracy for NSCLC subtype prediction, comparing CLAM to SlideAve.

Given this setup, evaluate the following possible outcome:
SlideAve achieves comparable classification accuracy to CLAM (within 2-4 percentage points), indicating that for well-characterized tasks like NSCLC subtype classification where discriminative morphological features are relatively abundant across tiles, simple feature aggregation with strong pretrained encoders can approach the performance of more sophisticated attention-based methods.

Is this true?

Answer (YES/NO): NO